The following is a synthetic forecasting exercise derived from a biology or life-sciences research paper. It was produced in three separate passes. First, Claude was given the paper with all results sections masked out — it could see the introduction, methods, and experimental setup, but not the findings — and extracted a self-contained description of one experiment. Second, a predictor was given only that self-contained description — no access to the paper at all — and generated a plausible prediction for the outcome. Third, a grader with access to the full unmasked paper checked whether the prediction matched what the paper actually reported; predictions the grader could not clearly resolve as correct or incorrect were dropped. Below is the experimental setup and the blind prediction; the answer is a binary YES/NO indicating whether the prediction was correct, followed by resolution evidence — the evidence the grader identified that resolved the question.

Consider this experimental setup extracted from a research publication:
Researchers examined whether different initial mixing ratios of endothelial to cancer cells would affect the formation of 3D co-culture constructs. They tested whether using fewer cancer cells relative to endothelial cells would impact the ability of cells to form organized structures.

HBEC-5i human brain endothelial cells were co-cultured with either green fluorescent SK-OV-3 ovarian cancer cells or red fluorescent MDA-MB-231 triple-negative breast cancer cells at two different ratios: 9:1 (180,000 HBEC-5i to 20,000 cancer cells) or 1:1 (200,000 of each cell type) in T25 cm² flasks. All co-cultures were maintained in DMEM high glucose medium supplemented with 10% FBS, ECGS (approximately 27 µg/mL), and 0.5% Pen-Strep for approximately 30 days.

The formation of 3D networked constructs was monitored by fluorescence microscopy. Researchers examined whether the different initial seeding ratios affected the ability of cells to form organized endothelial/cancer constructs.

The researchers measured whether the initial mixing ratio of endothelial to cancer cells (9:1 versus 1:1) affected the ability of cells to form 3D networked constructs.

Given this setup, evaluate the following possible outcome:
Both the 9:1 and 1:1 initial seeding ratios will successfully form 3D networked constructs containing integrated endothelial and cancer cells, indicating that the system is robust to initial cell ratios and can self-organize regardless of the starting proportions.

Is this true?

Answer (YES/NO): YES